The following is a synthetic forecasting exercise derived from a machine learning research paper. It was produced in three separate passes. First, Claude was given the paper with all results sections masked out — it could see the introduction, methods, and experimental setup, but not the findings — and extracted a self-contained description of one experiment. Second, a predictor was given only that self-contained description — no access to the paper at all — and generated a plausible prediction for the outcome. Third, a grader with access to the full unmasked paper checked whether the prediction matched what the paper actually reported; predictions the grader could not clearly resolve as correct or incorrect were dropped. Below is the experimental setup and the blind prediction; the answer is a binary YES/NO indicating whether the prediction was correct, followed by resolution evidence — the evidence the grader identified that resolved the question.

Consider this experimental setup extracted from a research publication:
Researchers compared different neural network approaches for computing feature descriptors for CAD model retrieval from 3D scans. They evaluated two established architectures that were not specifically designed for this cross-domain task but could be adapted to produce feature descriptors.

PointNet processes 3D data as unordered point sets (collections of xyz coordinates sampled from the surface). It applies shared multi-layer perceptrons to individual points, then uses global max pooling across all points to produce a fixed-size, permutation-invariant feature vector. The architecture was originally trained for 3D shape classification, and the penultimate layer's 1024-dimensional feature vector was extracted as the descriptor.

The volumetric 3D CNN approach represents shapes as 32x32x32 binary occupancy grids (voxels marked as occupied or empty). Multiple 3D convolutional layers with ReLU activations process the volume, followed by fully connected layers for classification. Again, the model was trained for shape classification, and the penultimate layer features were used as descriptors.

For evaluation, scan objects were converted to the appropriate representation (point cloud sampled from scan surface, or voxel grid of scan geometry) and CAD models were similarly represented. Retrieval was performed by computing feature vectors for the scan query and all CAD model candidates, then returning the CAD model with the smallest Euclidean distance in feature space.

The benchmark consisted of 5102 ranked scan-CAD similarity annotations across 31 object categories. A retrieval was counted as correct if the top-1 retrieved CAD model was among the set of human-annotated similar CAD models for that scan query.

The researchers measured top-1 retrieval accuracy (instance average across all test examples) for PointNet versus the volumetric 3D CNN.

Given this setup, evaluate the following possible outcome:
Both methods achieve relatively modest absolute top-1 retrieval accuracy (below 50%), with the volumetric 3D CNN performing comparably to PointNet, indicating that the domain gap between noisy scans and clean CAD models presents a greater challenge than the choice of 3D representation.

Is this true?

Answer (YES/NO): NO